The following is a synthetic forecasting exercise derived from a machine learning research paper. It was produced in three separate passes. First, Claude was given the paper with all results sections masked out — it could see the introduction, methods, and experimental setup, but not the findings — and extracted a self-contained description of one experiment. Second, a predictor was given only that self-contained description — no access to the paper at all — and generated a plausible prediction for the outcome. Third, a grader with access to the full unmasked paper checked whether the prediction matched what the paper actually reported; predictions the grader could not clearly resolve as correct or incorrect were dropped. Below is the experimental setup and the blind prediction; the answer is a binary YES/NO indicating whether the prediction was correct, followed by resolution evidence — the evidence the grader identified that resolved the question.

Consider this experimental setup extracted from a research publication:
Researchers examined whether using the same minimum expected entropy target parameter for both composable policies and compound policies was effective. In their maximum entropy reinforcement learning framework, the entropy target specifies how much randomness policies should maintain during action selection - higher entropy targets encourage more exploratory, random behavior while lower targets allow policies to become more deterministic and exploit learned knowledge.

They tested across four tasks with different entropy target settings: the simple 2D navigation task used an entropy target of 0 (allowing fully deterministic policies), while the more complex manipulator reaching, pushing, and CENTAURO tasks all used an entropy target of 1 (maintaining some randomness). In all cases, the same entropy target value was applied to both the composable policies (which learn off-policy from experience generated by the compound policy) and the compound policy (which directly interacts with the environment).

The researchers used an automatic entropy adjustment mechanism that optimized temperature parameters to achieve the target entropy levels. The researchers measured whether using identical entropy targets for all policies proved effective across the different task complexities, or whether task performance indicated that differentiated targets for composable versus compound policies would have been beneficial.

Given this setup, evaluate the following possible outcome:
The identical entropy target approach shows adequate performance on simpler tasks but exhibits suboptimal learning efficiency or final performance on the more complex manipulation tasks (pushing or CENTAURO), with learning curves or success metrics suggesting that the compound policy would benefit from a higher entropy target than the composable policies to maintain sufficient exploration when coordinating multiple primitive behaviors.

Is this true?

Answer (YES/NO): NO